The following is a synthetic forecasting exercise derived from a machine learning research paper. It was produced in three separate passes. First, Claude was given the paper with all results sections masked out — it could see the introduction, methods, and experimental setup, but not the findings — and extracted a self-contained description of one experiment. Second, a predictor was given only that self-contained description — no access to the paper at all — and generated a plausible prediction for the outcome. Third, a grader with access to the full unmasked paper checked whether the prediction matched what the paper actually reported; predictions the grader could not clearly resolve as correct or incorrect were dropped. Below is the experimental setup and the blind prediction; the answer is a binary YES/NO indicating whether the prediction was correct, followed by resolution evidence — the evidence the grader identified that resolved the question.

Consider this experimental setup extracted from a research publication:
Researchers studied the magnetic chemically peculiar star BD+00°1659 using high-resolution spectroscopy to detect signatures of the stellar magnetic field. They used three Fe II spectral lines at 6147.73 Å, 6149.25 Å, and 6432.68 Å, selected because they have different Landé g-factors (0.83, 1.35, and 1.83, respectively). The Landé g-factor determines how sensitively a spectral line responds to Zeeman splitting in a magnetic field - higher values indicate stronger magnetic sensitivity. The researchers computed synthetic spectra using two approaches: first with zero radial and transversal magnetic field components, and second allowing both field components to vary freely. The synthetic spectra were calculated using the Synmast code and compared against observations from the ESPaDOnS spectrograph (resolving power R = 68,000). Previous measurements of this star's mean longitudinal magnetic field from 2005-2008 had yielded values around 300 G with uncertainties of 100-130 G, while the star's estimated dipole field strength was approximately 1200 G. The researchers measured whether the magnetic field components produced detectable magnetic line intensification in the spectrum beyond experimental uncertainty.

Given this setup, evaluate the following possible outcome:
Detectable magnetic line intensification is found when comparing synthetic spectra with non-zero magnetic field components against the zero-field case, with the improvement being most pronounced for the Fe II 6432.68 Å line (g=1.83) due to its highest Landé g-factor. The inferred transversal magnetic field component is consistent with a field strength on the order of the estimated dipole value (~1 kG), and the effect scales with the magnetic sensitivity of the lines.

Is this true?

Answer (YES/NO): NO